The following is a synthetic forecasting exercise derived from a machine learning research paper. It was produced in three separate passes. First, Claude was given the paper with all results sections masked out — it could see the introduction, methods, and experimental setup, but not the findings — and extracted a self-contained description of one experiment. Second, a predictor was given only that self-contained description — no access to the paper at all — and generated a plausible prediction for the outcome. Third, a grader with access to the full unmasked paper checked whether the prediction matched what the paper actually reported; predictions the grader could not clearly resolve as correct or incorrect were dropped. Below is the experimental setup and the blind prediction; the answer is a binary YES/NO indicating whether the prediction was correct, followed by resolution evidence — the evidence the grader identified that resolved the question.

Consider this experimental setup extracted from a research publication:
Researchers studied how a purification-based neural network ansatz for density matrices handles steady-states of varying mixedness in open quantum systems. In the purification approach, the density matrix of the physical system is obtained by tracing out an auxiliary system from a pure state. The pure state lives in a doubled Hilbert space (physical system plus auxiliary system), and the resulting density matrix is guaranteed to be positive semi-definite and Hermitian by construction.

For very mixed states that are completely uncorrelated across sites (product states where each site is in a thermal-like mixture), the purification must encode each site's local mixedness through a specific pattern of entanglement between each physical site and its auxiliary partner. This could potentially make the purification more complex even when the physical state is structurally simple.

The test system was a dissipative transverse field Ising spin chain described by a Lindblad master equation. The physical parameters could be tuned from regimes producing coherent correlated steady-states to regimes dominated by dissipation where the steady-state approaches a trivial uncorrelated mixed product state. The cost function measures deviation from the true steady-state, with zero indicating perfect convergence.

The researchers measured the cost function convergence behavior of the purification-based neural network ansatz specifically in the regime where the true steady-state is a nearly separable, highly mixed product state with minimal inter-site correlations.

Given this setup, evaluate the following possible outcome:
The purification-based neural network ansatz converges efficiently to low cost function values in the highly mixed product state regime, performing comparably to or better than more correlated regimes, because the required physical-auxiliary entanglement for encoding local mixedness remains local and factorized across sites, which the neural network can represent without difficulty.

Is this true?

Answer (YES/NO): NO